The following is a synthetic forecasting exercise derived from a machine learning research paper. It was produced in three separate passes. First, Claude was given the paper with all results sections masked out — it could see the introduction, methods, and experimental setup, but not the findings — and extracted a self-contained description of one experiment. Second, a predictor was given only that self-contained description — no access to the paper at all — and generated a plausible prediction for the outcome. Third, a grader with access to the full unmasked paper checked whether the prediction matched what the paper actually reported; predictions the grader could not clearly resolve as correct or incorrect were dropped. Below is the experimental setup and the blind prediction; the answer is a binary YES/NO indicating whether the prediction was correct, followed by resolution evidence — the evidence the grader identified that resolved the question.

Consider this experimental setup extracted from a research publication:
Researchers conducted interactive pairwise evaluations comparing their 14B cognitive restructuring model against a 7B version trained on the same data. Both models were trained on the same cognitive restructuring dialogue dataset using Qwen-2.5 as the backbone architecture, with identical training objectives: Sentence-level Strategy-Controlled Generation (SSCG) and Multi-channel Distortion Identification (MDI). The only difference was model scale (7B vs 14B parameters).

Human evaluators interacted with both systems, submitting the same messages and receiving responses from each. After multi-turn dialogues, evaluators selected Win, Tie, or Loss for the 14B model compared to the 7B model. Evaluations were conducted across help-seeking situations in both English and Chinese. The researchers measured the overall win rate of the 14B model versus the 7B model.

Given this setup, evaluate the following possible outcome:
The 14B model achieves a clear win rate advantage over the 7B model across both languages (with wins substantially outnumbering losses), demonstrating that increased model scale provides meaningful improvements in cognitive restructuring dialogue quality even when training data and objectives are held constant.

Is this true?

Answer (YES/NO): YES